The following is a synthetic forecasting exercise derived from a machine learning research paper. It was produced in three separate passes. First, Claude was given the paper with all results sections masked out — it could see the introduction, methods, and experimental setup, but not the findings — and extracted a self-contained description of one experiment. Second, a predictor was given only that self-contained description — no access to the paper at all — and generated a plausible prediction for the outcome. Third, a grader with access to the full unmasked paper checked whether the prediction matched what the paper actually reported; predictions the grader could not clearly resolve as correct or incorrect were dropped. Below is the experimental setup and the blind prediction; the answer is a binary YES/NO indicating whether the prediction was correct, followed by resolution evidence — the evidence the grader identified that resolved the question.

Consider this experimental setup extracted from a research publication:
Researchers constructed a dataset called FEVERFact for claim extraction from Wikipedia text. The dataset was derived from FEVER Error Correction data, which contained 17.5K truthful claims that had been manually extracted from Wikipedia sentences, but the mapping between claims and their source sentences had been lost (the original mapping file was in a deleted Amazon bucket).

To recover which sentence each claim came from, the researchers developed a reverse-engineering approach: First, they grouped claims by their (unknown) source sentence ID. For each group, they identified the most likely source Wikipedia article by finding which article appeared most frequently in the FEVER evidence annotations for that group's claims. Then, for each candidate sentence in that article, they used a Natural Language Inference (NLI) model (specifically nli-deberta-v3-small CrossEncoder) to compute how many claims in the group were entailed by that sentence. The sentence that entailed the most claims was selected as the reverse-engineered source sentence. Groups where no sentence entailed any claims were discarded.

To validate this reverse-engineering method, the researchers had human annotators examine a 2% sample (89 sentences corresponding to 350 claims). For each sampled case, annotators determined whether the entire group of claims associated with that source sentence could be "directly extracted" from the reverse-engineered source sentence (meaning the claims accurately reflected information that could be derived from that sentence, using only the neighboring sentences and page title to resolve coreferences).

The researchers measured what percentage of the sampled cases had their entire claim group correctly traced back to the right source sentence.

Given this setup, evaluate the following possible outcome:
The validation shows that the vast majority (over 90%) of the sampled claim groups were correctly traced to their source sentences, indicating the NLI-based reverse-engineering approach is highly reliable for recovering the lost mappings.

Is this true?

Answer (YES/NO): YES